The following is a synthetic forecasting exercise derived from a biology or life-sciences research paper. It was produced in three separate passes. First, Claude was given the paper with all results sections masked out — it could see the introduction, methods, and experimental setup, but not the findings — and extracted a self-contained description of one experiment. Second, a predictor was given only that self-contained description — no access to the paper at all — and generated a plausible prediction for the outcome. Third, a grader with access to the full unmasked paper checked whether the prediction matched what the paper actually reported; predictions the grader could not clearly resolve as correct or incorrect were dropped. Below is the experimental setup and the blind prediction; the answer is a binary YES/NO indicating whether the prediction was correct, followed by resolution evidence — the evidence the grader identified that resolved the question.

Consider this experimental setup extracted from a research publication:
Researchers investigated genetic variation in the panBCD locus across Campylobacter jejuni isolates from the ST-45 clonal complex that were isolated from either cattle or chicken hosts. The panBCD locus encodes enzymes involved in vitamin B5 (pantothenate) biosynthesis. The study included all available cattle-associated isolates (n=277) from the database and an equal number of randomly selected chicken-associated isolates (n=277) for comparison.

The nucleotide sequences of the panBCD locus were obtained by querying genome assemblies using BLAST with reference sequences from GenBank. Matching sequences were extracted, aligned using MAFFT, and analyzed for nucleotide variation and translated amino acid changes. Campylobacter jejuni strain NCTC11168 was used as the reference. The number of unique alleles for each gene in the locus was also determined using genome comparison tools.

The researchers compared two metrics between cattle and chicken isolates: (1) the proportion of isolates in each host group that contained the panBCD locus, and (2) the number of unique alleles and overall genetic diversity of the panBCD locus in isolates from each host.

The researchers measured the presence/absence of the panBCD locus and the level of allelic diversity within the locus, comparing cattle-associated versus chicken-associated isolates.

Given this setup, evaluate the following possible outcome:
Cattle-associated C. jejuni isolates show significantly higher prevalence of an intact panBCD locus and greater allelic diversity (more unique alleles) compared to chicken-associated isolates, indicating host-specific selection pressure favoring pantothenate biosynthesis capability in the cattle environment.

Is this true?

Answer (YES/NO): NO